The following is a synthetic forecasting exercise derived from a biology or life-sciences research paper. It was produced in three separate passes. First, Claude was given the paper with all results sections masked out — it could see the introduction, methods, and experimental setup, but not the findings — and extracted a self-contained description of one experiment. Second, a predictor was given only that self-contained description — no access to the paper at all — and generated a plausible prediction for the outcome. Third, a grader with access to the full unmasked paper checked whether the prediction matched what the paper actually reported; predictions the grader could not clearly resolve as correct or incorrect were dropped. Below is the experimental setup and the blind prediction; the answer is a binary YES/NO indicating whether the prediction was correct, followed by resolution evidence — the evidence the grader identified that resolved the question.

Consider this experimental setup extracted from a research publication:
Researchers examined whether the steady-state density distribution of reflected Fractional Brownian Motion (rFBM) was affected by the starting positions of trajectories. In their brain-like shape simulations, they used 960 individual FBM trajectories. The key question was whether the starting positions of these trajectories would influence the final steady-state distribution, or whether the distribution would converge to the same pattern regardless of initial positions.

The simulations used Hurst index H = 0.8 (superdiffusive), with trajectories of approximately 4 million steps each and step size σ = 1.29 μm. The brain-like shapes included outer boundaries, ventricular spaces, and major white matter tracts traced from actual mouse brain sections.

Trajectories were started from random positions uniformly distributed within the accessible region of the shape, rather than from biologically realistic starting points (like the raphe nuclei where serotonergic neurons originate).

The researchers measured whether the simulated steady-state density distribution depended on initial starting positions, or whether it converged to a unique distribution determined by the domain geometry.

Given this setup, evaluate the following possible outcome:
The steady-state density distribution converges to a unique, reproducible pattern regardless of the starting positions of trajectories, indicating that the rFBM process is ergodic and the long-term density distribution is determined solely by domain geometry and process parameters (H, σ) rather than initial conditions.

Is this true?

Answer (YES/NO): YES